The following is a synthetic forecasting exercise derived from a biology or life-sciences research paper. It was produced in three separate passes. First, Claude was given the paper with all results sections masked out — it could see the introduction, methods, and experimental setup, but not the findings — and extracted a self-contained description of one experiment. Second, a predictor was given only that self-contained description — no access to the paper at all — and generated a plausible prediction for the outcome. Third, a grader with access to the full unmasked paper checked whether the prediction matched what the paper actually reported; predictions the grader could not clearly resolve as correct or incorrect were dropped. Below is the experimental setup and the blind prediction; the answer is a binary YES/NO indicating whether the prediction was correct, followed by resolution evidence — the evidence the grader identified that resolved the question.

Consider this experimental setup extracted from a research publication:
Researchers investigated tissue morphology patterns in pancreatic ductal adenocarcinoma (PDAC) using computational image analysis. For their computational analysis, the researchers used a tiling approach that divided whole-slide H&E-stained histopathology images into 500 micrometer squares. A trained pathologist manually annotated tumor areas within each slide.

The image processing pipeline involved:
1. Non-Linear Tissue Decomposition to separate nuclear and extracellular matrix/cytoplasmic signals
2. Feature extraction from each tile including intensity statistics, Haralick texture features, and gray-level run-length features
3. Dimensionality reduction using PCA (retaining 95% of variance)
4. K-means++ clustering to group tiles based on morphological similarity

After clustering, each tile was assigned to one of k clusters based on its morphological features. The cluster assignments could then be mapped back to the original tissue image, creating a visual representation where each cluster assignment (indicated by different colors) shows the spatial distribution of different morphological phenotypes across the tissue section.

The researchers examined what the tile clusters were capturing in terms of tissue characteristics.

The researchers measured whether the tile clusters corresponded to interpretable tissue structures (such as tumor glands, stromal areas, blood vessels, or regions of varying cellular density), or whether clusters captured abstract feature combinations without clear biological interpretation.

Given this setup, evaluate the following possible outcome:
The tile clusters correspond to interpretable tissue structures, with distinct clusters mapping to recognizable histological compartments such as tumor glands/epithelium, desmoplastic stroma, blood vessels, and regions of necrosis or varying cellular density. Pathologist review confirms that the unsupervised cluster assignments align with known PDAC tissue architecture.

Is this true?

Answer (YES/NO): YES